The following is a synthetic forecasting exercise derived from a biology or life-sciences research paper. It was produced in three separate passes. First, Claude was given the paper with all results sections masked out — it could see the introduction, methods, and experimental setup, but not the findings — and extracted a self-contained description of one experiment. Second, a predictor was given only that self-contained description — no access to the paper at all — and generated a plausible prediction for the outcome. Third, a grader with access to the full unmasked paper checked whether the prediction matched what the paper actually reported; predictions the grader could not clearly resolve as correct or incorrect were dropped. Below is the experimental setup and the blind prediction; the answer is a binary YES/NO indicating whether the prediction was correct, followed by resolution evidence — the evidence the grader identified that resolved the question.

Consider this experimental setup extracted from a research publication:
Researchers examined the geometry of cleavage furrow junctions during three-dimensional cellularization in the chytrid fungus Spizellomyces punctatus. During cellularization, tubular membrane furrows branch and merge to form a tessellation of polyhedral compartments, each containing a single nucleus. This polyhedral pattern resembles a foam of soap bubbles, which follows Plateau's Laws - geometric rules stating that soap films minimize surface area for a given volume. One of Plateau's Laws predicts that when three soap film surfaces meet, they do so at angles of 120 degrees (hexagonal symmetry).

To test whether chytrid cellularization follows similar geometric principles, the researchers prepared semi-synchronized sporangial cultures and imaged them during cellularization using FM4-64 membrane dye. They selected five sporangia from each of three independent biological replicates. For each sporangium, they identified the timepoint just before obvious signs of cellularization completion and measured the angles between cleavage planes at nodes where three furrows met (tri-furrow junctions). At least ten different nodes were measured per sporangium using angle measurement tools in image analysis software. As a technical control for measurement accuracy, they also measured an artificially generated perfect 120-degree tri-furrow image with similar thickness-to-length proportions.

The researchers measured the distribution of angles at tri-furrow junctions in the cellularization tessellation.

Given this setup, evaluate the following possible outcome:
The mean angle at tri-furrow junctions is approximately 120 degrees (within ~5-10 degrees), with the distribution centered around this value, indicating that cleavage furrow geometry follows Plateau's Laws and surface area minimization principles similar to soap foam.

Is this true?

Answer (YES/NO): YES